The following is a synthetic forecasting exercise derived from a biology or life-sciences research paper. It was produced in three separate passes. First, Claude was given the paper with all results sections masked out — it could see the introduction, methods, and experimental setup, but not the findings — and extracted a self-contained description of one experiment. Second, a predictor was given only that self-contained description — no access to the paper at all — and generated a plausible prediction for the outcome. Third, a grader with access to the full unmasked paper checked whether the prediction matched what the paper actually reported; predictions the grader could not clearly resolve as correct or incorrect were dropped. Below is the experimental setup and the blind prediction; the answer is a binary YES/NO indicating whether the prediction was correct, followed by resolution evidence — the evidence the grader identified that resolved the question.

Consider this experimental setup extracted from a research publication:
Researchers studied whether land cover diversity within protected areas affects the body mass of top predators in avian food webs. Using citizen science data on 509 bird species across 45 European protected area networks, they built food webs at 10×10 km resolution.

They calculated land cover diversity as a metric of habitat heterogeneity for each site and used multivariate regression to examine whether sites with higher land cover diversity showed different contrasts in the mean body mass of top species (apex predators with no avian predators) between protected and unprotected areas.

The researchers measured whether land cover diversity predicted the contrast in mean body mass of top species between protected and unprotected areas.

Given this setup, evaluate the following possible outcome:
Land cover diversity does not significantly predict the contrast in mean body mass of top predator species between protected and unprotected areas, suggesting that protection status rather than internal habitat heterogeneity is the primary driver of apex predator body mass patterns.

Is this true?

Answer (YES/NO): NO